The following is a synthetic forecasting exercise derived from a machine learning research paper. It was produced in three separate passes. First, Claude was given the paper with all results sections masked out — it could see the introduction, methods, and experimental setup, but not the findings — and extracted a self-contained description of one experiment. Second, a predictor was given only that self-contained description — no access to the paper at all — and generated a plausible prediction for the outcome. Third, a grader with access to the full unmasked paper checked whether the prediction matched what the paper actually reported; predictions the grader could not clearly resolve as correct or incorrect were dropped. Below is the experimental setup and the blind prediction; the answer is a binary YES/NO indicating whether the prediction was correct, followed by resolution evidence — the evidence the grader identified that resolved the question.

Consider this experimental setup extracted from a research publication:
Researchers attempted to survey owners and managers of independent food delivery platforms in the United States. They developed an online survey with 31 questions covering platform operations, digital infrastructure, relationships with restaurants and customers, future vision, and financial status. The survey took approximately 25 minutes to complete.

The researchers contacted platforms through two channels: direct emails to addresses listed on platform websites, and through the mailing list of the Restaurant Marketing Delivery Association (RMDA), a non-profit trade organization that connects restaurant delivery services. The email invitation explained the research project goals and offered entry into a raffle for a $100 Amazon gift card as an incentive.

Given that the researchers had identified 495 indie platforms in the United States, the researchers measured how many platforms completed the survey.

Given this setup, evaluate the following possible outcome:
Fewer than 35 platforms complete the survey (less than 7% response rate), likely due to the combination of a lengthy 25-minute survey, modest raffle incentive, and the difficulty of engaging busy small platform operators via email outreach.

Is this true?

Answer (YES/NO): YES